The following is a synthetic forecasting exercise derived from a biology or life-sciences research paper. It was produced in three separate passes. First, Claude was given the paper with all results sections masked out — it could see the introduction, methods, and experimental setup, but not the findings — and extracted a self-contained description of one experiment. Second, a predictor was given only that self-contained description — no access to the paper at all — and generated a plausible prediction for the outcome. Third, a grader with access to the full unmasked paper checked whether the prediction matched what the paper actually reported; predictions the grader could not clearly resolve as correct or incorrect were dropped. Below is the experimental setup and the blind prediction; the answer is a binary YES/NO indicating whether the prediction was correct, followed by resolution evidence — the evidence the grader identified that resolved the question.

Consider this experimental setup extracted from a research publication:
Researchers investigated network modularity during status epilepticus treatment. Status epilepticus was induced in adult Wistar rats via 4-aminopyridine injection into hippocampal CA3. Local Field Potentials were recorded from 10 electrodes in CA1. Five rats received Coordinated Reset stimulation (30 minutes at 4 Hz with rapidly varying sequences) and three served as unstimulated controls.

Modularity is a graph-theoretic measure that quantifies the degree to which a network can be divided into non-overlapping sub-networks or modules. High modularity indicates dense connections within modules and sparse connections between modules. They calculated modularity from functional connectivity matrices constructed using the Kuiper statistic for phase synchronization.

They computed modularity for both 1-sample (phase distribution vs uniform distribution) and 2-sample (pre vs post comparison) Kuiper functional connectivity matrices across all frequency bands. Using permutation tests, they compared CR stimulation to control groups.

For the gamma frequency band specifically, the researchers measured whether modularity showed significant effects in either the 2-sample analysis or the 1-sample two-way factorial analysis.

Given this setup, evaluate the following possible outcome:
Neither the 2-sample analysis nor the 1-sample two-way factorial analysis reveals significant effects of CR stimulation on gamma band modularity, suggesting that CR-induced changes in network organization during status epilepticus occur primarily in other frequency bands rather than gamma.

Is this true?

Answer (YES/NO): NO